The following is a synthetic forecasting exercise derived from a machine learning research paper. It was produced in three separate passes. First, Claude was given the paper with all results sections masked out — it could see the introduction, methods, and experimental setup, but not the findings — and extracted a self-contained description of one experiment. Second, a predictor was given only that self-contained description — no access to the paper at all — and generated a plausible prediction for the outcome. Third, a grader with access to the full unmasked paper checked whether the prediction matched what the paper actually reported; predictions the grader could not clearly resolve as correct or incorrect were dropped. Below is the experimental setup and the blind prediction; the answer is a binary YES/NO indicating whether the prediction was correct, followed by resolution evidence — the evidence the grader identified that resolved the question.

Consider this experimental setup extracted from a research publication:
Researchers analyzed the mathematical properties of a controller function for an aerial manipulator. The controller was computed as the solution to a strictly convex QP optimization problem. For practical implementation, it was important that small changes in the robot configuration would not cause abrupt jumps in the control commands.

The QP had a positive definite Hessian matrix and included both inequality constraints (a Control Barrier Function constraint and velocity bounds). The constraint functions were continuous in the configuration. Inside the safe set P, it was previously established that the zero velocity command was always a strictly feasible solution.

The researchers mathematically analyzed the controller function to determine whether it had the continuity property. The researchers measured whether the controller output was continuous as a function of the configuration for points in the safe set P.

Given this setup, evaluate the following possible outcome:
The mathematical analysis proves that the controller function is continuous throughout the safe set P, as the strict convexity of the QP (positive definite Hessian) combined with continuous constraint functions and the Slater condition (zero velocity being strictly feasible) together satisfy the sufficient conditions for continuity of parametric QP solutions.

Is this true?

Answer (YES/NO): YES